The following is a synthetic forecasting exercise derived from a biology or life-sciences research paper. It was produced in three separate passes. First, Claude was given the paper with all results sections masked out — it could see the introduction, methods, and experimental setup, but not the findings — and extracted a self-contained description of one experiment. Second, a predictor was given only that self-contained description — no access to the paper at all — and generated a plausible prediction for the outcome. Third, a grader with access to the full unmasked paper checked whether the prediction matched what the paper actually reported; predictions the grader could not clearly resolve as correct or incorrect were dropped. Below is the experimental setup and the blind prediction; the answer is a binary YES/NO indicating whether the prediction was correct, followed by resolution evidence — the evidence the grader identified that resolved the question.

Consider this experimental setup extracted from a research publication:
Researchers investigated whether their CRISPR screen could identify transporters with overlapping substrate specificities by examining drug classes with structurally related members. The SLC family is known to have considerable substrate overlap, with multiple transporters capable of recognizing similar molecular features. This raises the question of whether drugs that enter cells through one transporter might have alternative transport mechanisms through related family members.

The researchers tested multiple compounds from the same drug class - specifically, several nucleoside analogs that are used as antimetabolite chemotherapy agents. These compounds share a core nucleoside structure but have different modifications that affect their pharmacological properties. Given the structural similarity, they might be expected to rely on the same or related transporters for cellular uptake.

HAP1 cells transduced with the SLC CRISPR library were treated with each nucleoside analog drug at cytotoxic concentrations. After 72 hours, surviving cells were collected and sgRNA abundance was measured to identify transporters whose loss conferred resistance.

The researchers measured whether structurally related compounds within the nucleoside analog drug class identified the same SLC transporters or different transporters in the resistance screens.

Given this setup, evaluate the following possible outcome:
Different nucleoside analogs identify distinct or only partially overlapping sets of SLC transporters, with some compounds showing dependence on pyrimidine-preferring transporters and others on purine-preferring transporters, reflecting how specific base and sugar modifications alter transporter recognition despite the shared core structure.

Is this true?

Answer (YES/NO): NO